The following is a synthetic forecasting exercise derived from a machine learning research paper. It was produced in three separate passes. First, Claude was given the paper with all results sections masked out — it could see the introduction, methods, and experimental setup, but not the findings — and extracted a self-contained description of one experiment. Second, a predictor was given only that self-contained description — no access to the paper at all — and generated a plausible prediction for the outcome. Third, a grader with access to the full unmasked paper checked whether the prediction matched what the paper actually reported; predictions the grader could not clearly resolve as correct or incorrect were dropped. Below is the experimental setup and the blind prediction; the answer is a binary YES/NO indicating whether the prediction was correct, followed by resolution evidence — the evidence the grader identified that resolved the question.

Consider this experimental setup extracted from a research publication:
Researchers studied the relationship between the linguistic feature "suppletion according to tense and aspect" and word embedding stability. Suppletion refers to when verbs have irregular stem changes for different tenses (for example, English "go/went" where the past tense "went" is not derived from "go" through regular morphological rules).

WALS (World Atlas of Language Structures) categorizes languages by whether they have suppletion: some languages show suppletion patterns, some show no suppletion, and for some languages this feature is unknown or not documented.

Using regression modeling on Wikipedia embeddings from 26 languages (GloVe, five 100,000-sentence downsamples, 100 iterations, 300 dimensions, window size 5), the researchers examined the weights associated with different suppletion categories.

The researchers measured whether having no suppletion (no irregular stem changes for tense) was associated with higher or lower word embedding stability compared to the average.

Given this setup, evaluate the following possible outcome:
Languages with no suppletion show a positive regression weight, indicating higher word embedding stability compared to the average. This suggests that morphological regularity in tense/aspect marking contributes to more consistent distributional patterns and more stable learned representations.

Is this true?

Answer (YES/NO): NO